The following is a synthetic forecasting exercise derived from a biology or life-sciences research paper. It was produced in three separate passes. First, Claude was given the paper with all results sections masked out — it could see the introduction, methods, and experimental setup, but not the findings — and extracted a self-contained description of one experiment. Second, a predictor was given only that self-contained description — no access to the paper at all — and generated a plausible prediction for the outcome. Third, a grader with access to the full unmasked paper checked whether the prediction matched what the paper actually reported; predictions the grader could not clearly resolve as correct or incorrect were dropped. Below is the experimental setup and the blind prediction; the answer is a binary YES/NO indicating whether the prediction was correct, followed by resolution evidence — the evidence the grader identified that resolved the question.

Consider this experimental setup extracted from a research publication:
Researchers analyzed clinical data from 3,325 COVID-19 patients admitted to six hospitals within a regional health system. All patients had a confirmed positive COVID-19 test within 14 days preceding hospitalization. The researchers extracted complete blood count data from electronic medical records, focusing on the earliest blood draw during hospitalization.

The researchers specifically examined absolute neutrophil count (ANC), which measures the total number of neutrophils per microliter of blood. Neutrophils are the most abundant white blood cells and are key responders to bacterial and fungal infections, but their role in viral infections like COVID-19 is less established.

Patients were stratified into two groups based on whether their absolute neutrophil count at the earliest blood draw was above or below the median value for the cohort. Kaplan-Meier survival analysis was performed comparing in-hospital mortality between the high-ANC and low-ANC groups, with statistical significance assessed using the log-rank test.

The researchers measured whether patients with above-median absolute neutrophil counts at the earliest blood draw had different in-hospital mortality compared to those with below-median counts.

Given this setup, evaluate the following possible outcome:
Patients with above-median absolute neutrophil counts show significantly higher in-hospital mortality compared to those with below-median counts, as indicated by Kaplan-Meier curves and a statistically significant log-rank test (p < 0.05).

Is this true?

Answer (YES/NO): YES